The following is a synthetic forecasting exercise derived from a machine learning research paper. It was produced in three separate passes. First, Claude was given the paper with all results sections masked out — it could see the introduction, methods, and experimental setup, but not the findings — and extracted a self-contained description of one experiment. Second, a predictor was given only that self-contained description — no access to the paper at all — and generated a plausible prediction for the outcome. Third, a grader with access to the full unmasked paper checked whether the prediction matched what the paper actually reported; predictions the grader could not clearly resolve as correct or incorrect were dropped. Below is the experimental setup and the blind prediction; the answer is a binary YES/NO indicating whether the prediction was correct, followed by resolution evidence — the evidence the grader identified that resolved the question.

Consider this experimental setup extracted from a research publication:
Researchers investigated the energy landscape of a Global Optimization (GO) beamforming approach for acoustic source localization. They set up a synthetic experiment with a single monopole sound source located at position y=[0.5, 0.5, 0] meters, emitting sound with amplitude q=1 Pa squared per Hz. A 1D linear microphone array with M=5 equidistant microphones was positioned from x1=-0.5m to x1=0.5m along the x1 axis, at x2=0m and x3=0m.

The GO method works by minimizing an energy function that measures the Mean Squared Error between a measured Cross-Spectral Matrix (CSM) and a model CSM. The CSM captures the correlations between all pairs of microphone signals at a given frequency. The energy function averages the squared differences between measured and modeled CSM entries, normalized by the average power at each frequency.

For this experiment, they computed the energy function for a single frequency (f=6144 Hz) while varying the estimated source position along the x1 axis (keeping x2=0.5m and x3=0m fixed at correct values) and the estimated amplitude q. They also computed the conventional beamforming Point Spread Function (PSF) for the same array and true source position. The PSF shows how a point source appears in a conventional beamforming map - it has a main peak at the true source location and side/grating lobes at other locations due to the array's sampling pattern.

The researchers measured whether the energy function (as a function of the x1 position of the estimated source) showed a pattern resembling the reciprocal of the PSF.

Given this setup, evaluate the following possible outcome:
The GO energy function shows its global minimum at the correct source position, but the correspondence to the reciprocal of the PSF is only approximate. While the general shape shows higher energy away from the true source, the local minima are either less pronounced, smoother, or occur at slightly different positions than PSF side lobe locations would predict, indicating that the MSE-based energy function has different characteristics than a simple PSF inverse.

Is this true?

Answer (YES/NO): NO